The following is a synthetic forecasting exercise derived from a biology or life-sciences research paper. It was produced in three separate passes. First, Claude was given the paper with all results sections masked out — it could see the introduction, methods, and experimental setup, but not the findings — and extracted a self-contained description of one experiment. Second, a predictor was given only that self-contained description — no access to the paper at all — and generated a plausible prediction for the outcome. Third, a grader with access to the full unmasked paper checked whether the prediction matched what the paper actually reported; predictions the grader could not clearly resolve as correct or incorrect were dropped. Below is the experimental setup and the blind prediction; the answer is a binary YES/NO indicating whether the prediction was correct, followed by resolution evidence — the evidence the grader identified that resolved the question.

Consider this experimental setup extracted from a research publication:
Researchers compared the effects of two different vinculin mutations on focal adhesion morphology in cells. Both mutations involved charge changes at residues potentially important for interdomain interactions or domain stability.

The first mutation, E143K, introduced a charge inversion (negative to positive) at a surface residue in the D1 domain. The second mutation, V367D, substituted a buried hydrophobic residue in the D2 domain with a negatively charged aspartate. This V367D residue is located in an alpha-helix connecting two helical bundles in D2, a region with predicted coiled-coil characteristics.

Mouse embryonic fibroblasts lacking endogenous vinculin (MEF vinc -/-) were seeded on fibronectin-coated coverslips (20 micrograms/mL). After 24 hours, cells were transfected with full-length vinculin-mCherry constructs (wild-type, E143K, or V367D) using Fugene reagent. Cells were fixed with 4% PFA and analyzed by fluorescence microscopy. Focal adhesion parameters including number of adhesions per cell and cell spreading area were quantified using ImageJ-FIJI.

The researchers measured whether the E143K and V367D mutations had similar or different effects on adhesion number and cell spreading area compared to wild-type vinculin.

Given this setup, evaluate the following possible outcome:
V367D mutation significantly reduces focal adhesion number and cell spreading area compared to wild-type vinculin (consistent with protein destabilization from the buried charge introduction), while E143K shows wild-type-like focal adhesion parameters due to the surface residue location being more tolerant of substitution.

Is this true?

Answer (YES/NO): NO